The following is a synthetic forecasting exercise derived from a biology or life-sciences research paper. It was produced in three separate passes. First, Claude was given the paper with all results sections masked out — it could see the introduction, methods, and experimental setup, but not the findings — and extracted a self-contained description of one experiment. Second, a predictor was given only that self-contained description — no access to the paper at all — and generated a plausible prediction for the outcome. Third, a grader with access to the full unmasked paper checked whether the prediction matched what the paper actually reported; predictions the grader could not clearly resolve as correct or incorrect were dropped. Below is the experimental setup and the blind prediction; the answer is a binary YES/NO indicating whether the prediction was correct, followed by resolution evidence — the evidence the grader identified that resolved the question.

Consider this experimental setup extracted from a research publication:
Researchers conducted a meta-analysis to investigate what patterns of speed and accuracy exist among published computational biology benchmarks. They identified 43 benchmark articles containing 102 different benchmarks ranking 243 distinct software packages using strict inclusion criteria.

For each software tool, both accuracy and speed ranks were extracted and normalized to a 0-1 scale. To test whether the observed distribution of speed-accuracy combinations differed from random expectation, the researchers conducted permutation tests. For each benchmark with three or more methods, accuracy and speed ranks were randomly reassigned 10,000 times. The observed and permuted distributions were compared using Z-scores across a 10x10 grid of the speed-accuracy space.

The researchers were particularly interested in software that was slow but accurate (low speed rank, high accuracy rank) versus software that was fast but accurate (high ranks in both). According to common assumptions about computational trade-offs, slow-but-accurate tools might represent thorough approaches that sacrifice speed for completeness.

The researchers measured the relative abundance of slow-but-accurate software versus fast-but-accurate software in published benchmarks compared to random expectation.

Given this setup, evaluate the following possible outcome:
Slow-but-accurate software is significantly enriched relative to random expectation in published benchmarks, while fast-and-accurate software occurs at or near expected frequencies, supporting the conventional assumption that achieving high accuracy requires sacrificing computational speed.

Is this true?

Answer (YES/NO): NO